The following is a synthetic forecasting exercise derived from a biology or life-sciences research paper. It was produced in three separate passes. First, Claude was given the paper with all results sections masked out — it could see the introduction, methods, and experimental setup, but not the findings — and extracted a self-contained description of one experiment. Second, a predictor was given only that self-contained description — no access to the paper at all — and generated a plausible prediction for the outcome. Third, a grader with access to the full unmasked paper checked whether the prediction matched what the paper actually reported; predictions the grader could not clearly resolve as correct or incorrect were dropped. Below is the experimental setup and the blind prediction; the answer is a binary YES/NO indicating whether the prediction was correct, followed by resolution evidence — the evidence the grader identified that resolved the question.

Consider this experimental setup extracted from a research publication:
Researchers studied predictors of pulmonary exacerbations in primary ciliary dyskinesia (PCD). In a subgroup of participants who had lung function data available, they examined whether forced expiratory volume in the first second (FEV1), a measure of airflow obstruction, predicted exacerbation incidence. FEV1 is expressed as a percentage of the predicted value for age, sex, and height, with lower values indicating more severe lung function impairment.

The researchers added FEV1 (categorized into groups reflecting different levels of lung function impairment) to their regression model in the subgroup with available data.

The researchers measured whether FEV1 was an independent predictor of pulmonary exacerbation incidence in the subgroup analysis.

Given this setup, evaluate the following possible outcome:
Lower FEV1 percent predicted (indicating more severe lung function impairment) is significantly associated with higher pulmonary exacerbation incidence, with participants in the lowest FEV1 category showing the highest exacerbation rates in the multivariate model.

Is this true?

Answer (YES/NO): NO